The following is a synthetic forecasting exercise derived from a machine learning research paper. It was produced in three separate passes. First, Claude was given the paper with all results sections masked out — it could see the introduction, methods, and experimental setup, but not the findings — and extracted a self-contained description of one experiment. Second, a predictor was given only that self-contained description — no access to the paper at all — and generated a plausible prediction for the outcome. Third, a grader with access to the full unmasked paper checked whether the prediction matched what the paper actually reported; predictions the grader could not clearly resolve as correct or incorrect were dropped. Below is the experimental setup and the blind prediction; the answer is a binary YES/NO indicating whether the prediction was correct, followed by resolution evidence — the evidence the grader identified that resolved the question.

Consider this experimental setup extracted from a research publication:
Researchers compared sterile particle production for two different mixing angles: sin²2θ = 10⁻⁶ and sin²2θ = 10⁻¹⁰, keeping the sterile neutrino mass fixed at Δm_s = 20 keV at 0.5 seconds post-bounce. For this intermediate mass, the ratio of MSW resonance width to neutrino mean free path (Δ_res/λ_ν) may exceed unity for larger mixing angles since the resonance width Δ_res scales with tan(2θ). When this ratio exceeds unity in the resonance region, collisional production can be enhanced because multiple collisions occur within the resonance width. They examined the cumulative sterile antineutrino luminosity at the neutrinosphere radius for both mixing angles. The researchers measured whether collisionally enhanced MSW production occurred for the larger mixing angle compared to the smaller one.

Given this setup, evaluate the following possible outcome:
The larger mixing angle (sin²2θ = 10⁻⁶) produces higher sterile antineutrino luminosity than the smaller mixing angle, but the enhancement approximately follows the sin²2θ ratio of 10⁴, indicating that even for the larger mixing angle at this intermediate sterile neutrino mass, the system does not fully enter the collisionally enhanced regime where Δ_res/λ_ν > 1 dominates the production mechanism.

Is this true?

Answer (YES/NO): NO